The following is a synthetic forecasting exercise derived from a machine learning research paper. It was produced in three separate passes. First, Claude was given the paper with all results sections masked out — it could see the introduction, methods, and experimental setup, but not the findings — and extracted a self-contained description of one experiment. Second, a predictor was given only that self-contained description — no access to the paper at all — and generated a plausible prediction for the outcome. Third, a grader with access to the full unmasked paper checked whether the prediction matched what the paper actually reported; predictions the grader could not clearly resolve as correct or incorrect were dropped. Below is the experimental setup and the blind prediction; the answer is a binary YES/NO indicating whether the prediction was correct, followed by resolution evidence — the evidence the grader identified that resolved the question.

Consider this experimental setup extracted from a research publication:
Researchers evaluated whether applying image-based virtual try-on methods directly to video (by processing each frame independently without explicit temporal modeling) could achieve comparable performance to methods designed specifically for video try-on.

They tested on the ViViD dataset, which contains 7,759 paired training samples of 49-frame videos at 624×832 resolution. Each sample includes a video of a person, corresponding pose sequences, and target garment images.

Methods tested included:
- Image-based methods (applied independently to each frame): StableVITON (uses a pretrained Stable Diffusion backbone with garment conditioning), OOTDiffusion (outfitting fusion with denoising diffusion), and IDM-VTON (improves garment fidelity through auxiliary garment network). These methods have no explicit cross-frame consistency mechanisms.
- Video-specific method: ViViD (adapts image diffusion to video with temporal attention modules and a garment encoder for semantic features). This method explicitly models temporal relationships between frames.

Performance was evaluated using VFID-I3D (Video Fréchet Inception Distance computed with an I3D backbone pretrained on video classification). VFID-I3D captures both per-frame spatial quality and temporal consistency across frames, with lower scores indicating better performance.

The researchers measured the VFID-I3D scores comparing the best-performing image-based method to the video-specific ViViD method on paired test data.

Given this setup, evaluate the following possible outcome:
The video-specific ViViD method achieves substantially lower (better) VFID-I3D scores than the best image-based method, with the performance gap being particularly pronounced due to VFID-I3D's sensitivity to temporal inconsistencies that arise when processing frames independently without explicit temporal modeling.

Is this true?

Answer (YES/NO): NO